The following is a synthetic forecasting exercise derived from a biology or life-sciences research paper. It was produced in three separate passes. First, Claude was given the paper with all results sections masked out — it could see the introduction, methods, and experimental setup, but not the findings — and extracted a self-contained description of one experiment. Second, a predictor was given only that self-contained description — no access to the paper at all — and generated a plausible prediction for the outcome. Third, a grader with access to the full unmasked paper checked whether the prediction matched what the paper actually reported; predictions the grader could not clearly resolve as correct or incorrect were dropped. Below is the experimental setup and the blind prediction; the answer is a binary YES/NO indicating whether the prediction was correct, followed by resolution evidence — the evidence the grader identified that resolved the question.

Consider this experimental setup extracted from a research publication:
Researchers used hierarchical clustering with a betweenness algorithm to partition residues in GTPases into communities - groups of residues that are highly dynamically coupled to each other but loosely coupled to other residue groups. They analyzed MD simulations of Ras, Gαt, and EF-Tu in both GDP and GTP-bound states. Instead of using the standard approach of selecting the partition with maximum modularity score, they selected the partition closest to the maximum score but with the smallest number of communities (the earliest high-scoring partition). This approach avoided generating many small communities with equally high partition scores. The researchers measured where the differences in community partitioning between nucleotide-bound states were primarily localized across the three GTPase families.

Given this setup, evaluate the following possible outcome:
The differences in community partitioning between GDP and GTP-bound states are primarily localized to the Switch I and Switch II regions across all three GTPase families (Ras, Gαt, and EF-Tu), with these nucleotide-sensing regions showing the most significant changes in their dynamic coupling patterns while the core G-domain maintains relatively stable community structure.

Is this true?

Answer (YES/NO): NO